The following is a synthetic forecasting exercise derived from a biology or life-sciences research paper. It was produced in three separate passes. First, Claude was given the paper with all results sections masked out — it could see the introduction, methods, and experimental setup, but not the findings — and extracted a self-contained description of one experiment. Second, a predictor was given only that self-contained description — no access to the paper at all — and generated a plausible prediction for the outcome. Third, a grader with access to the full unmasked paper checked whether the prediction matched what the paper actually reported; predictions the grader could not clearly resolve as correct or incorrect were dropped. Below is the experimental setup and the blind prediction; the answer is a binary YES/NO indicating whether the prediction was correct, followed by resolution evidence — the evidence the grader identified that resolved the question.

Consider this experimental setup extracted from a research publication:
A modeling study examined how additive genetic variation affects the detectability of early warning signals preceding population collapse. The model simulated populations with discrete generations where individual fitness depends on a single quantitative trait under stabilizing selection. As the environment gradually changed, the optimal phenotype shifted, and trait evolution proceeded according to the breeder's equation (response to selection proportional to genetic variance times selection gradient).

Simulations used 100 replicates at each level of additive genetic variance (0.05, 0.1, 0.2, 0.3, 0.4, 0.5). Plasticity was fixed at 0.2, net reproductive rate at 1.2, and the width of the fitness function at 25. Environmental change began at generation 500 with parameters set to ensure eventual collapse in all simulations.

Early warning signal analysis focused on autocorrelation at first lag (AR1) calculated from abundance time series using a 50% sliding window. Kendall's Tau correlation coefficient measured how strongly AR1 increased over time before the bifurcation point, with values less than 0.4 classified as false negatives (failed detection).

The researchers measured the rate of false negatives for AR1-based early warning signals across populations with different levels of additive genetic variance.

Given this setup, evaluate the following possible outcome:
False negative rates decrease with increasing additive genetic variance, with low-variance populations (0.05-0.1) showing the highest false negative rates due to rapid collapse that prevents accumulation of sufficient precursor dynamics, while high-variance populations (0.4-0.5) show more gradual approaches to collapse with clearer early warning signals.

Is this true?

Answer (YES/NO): NO